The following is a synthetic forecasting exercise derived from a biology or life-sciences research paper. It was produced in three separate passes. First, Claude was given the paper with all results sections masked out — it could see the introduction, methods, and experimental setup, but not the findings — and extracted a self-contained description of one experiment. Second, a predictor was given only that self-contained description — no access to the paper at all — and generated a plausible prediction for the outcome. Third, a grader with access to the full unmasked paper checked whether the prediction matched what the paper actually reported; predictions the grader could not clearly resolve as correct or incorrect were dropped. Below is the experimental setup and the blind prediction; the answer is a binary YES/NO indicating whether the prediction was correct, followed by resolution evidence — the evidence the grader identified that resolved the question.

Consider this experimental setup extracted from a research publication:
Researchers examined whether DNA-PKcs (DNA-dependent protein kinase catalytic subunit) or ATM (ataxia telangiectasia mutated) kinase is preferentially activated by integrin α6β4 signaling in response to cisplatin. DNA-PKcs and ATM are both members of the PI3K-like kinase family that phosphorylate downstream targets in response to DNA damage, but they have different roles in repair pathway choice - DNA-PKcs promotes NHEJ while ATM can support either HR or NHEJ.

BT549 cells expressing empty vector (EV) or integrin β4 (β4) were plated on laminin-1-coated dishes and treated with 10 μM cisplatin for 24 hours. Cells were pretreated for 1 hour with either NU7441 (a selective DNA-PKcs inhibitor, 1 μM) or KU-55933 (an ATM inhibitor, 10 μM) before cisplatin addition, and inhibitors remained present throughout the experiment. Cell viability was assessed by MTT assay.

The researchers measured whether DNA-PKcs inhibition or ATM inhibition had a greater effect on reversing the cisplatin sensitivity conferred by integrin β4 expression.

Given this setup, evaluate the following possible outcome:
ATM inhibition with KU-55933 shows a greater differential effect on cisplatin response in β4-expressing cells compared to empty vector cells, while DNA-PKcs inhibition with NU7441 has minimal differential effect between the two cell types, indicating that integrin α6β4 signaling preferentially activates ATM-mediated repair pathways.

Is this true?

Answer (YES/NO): NO